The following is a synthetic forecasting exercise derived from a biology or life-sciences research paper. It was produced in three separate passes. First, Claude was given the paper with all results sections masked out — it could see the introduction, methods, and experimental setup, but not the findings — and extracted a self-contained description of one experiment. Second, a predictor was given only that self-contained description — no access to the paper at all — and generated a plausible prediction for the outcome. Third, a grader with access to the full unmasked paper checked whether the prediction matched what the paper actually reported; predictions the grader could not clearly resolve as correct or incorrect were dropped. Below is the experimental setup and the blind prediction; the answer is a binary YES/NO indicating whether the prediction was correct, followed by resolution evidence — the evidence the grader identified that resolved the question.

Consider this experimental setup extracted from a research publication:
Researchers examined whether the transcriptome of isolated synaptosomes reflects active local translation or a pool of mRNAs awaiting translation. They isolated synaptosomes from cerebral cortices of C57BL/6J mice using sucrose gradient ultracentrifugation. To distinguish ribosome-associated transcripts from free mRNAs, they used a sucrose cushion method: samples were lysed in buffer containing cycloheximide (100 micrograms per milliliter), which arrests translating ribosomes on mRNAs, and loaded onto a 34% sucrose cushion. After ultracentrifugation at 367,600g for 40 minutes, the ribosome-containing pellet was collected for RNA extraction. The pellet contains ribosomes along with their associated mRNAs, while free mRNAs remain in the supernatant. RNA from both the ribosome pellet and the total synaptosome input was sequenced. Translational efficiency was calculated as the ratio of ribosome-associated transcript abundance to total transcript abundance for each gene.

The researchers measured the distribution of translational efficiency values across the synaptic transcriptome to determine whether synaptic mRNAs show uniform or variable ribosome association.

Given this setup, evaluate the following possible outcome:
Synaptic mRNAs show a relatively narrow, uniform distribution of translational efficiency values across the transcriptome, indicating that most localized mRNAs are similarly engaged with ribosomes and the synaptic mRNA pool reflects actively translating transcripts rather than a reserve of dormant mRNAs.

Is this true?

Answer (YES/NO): NO